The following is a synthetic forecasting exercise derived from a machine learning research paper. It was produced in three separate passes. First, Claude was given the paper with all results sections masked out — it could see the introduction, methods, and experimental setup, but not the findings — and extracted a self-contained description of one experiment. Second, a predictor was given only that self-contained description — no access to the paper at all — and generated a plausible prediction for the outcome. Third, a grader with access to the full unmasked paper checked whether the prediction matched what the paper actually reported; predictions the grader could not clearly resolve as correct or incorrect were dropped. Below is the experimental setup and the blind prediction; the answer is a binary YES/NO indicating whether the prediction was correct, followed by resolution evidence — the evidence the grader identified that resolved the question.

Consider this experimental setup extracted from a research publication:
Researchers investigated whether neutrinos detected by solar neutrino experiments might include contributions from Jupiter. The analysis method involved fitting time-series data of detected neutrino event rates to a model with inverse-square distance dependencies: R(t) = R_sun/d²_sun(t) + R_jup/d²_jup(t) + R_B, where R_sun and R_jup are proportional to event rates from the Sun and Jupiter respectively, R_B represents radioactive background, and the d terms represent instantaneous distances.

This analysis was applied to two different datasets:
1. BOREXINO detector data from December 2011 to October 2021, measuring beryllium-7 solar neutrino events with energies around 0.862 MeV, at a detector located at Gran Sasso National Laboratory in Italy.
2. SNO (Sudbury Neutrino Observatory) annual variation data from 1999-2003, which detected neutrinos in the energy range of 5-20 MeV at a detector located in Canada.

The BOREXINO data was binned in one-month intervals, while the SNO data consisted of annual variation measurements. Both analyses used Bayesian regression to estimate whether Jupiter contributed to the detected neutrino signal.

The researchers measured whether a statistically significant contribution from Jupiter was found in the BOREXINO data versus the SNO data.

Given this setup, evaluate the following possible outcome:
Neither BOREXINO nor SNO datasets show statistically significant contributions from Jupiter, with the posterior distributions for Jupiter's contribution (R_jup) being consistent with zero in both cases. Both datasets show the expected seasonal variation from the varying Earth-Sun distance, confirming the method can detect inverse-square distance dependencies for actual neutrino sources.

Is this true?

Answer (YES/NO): NO